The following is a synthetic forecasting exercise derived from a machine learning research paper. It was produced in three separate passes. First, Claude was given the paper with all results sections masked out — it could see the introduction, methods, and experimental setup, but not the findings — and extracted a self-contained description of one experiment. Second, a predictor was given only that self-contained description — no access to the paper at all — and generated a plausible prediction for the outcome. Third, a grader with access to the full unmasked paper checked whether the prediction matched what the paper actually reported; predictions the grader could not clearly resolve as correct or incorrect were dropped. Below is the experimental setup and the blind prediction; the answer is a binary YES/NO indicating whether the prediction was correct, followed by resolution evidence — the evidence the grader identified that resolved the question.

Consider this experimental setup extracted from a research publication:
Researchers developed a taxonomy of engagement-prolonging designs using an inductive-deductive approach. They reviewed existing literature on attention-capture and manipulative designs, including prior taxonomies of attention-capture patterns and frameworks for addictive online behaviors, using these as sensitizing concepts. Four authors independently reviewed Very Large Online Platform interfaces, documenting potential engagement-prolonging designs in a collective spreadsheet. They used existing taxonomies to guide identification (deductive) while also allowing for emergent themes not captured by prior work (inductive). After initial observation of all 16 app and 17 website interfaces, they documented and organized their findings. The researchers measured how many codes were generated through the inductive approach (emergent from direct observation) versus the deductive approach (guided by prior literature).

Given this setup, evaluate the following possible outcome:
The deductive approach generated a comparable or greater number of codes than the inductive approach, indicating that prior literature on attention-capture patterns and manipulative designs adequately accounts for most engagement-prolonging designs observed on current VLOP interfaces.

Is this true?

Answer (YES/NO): YES